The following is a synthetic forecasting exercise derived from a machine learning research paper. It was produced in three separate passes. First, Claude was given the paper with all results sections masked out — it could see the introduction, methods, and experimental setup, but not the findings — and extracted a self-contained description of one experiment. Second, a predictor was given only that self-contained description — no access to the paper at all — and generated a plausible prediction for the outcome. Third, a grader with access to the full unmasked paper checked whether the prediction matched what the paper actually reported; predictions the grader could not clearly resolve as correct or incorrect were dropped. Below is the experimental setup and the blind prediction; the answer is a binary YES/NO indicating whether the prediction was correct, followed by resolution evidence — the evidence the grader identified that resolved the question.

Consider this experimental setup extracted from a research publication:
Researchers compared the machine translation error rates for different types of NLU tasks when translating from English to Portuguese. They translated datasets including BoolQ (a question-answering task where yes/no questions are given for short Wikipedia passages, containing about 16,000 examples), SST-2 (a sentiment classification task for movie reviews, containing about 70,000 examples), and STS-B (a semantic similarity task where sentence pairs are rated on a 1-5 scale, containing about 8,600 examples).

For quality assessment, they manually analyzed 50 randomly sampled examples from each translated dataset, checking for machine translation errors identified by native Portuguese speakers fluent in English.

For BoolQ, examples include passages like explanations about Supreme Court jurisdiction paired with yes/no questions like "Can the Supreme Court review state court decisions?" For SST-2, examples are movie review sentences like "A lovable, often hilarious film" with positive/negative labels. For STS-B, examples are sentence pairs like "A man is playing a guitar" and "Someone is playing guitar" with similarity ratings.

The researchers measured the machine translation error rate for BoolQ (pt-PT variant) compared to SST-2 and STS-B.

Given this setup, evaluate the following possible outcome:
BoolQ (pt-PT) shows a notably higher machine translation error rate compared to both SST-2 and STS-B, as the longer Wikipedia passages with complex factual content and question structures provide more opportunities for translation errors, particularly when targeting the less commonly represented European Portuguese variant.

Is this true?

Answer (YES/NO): YES